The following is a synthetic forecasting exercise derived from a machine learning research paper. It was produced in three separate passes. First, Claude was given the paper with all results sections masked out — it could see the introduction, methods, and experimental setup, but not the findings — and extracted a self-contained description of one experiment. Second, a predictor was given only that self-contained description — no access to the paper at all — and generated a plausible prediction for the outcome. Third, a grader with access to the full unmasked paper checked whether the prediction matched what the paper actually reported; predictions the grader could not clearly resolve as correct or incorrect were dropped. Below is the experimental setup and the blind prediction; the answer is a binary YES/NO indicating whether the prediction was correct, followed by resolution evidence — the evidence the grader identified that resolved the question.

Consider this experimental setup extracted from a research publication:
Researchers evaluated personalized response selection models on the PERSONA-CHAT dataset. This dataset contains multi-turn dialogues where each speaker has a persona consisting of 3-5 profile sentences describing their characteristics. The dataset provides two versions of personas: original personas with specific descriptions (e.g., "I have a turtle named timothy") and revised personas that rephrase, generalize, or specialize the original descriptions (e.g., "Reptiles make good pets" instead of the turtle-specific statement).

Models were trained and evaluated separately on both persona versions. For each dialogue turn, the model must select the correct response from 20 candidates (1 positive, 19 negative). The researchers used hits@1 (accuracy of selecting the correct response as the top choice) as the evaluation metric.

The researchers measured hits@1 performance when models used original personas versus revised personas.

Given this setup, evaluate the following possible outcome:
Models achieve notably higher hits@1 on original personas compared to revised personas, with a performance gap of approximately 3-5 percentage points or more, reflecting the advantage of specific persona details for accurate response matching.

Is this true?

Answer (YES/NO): NO